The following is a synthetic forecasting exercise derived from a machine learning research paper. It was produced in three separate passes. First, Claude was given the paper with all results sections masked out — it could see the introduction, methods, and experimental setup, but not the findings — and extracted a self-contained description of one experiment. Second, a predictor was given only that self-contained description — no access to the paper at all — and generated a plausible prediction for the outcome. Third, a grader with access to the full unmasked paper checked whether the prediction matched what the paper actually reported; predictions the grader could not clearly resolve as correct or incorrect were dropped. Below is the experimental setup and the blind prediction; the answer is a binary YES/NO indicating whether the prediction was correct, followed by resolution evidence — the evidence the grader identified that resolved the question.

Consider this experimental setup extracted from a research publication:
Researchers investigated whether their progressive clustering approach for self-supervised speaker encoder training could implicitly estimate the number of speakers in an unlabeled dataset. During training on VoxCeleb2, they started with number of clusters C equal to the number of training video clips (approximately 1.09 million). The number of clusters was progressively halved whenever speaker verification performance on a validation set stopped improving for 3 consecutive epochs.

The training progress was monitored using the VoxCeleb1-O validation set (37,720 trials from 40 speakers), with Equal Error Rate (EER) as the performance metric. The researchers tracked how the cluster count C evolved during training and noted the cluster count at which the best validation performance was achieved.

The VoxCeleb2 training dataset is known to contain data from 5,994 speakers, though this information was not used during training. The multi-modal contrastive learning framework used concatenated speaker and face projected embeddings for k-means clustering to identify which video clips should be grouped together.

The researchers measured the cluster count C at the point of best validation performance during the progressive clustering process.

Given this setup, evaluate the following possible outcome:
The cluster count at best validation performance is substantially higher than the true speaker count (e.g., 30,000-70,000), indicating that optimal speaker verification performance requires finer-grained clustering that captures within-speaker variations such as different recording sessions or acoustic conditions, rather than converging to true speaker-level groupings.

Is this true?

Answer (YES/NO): NO